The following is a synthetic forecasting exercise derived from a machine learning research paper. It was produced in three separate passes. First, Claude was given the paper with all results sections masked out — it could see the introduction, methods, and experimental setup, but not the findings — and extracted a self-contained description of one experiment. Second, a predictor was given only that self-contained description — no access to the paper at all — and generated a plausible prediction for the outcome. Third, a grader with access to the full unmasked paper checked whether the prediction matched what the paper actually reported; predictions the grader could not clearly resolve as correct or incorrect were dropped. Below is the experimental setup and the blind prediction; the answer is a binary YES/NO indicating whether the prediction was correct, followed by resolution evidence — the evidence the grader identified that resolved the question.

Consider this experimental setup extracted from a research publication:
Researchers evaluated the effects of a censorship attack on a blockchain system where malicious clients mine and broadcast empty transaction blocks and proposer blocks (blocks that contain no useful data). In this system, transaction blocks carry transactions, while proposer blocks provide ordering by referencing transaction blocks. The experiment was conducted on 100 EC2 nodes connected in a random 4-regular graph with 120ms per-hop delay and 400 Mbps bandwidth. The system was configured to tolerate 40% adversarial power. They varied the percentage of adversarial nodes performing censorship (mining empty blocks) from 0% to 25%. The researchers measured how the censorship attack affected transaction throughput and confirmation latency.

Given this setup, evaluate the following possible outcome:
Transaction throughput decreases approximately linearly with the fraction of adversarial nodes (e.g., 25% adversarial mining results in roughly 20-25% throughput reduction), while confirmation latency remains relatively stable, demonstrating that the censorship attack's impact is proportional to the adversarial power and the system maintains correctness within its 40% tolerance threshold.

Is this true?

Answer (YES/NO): YES